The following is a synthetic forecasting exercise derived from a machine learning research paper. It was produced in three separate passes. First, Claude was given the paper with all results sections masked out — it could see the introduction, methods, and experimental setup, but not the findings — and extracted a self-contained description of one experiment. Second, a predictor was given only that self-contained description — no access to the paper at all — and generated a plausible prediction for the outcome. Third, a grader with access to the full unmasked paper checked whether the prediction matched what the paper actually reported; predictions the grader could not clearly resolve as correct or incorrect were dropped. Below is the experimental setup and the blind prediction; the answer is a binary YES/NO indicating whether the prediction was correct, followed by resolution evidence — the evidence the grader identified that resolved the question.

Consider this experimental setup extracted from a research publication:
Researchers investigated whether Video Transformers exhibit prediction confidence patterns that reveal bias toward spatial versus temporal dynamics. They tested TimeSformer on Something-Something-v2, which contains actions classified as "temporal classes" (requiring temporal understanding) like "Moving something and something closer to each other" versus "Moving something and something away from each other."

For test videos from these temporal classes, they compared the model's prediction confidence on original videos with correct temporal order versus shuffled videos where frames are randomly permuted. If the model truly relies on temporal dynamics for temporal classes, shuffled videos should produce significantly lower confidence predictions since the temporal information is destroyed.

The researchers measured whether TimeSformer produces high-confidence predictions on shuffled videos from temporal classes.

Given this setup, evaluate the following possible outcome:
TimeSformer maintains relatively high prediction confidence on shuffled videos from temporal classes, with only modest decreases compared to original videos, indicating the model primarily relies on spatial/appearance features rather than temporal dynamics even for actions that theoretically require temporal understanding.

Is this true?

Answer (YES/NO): YES